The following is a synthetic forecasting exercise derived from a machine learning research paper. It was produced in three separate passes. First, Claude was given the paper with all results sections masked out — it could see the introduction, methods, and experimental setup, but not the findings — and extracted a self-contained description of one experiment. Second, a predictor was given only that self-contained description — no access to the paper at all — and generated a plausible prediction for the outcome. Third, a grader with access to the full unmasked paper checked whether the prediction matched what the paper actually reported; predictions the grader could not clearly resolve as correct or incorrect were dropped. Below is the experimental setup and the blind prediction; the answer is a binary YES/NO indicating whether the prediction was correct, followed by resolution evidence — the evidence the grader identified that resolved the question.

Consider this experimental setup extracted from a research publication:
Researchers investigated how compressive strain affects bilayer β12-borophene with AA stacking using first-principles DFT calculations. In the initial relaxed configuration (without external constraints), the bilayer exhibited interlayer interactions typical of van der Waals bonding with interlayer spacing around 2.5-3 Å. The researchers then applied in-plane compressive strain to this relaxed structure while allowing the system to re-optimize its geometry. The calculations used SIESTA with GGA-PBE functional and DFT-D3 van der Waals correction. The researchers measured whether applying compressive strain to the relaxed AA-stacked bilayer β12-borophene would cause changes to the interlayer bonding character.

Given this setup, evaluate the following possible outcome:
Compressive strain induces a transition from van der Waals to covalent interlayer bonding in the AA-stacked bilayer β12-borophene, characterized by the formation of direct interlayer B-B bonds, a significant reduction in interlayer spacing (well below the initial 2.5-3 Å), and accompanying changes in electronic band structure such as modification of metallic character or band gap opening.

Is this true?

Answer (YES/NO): NO